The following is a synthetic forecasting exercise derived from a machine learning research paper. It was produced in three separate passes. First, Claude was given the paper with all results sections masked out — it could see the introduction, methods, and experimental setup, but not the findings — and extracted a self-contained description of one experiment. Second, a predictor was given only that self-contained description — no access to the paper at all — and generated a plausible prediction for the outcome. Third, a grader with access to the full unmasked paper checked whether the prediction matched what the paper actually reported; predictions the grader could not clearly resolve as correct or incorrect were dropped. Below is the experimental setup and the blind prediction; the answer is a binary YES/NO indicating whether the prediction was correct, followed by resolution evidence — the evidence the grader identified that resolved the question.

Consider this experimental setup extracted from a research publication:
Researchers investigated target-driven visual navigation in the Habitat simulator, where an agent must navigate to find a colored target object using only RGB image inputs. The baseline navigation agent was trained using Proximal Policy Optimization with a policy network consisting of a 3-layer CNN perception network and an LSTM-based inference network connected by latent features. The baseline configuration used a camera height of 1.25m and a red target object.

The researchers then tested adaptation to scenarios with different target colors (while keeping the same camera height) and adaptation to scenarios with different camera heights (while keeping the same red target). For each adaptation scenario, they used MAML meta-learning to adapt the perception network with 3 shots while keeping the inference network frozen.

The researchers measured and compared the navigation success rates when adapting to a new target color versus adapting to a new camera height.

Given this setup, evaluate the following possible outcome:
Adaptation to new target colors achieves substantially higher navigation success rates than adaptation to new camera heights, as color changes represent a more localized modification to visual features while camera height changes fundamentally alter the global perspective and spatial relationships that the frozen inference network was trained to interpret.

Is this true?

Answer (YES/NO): YES